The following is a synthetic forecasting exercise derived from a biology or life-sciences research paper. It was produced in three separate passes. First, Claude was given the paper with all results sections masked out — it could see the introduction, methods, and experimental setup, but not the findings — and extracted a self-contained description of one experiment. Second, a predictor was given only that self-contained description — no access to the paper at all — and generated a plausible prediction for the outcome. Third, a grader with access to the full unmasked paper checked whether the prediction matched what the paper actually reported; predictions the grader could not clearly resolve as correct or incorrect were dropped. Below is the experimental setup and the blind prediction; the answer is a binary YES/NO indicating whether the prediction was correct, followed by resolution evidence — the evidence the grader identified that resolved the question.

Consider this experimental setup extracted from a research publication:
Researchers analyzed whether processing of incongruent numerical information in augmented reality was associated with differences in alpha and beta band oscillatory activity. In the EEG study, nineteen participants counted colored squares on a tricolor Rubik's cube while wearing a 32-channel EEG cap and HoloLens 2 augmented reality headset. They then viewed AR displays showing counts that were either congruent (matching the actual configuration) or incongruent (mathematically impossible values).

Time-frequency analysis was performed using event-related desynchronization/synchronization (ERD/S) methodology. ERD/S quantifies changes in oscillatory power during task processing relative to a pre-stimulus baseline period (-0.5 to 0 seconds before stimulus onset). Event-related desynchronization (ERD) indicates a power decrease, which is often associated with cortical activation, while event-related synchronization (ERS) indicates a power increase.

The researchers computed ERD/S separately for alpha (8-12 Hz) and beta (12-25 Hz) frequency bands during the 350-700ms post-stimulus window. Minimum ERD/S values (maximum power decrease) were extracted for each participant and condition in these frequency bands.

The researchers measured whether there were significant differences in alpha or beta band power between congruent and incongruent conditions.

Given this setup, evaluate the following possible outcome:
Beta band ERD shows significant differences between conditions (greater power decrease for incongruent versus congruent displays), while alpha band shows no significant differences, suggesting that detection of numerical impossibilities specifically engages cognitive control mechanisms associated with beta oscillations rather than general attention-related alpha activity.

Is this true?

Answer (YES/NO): NO